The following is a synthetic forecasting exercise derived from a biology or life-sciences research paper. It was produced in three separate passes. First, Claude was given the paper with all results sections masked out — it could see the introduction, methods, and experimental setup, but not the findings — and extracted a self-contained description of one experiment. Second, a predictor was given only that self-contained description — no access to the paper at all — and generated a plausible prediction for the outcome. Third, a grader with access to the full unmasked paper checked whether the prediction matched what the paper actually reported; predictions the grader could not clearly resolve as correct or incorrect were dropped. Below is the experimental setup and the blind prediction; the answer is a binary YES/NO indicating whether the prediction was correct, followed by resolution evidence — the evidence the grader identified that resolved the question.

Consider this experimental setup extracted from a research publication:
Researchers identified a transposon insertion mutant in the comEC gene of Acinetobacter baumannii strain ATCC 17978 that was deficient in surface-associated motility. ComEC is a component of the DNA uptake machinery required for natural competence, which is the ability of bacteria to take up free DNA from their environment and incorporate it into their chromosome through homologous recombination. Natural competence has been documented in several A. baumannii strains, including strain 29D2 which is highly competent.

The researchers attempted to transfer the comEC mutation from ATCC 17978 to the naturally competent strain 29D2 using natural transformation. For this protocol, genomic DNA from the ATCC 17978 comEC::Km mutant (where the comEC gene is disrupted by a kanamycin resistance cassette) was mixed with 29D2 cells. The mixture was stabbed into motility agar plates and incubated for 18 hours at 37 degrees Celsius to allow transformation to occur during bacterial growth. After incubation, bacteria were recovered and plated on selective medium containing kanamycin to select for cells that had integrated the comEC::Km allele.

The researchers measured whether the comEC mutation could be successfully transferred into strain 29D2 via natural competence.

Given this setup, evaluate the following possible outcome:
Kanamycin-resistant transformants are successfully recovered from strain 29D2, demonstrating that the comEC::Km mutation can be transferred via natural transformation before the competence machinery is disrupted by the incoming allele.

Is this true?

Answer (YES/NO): YES